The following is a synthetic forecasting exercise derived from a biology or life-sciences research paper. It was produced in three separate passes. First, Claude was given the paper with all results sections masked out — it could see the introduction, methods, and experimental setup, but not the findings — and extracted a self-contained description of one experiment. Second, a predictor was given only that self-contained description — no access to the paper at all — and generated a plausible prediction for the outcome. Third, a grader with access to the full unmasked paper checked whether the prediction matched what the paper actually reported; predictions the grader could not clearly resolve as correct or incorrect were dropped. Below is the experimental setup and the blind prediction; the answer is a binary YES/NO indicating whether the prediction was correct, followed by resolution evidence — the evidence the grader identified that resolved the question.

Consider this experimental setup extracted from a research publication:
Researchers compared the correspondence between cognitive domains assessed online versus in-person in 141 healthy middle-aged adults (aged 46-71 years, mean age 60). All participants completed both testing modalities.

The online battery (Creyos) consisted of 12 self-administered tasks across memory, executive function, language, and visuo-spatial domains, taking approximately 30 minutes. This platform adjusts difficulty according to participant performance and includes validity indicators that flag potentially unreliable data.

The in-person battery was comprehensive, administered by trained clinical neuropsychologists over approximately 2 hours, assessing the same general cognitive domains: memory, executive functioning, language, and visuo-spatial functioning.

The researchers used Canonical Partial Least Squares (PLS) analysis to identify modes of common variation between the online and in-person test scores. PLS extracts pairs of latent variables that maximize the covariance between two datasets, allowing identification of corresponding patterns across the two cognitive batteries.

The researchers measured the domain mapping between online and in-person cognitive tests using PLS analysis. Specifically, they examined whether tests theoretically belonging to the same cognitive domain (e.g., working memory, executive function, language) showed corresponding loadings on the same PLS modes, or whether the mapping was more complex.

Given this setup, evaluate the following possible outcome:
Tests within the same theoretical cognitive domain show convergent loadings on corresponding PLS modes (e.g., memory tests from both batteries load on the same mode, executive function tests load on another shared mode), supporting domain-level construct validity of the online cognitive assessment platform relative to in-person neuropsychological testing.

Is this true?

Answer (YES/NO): NO